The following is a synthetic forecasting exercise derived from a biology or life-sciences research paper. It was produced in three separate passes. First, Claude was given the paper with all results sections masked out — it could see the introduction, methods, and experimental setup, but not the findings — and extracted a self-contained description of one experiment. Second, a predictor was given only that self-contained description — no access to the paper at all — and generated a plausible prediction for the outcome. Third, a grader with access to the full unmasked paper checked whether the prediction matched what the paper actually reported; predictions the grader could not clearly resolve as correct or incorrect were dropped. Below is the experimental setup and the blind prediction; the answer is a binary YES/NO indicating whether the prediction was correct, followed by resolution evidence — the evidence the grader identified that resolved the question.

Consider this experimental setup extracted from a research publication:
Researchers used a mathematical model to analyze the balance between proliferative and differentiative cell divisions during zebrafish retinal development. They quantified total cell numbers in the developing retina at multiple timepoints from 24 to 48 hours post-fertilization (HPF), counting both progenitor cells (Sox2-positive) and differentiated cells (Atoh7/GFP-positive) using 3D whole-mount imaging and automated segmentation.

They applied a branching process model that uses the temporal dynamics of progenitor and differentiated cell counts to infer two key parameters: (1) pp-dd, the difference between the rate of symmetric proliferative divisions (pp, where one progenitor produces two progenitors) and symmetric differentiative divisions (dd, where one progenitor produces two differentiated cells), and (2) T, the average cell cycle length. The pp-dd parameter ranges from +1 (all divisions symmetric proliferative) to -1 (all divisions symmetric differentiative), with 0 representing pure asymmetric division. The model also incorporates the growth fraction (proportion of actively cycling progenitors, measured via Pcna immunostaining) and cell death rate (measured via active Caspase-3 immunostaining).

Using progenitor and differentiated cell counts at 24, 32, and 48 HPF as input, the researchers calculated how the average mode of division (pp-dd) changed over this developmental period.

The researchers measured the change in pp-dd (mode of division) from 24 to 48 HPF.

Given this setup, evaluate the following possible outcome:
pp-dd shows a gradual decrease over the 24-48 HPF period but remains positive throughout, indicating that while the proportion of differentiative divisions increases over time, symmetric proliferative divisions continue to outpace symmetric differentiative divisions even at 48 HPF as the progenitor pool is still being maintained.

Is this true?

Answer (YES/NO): YES